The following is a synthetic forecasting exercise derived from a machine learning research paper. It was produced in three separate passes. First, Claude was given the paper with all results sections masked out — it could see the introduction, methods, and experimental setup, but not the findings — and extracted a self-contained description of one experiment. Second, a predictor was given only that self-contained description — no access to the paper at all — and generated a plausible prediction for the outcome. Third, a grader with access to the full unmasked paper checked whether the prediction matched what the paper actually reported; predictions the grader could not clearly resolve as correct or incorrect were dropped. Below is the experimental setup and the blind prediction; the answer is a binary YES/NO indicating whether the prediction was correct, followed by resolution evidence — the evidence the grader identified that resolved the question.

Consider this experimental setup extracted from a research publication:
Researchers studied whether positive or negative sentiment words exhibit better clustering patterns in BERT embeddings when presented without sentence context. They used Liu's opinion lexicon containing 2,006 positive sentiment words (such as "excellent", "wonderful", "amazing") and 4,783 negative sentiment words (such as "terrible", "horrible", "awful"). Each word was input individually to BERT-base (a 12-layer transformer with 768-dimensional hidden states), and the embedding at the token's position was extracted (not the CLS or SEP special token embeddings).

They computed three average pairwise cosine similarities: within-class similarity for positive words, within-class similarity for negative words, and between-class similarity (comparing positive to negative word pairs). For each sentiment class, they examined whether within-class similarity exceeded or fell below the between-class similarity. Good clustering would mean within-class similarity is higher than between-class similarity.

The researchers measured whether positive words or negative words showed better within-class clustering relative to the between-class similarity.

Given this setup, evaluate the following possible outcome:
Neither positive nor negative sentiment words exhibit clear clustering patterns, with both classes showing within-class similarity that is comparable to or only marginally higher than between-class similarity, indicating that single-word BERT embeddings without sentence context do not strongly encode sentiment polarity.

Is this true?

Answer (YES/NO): NO